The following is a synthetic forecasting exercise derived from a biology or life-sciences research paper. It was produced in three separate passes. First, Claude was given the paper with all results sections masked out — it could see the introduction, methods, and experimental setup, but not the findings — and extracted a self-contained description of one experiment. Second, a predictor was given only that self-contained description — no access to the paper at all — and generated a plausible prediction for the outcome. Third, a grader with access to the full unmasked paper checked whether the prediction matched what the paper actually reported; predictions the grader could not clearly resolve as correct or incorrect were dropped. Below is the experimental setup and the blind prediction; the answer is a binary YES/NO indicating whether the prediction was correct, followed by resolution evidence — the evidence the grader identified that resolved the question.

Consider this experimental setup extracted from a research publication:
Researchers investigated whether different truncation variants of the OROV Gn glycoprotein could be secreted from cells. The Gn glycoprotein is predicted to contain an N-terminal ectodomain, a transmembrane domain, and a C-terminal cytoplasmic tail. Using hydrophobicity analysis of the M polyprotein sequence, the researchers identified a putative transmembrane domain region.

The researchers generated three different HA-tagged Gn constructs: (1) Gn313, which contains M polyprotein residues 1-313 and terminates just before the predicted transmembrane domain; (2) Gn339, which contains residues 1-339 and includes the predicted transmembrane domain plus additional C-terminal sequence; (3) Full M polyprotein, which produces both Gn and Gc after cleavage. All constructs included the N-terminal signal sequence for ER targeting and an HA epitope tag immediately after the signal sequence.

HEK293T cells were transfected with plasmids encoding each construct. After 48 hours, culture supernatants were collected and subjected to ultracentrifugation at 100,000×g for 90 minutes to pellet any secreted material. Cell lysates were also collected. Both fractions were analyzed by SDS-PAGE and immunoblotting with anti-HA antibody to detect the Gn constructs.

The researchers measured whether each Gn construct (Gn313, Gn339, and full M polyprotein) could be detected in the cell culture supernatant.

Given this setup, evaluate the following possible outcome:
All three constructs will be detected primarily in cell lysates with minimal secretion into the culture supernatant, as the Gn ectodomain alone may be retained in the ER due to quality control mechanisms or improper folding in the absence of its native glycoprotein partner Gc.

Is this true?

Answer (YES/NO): NO